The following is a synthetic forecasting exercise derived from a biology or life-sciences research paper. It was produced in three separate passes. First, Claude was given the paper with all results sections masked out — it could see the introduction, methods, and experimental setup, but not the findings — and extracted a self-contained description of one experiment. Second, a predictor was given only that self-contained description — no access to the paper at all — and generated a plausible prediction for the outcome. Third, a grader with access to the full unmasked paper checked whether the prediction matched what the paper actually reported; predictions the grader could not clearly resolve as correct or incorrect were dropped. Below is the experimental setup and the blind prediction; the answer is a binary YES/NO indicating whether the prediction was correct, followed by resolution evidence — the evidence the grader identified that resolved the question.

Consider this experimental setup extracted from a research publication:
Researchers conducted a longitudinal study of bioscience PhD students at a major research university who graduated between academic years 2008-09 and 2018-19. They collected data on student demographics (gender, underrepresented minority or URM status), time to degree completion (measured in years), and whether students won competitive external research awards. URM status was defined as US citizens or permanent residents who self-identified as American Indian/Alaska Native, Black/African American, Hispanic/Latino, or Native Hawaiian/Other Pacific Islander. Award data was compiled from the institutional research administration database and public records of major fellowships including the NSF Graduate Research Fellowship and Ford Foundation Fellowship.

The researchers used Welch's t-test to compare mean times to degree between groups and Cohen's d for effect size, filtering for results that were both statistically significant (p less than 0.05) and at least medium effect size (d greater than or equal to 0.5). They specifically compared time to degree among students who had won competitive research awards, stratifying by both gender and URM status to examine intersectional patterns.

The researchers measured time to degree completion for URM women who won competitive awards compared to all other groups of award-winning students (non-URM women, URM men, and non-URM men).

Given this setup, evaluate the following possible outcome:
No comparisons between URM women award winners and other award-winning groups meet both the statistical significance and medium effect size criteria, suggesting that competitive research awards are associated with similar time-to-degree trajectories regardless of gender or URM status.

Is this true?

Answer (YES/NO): NO